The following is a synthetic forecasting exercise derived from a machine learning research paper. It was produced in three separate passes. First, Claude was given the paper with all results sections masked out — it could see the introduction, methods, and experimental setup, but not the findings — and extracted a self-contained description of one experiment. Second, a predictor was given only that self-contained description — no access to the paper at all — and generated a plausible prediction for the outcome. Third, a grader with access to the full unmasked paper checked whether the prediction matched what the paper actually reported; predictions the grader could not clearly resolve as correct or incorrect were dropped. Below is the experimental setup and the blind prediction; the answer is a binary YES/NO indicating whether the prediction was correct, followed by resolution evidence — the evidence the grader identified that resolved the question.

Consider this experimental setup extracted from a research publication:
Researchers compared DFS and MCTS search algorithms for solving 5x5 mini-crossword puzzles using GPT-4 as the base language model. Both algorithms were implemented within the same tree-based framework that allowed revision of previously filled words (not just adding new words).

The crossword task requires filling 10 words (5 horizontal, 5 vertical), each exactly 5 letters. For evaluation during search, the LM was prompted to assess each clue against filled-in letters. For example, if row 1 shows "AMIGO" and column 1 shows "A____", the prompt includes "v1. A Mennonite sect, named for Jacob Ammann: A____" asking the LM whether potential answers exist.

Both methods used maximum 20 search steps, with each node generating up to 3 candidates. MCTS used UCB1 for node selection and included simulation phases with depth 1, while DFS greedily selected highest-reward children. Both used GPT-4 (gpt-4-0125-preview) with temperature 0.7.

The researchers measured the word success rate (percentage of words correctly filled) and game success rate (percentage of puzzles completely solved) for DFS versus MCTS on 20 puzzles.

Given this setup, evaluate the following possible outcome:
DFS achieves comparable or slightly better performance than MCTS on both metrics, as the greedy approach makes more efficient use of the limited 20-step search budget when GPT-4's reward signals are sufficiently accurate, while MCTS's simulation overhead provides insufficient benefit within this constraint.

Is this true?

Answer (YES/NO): NO